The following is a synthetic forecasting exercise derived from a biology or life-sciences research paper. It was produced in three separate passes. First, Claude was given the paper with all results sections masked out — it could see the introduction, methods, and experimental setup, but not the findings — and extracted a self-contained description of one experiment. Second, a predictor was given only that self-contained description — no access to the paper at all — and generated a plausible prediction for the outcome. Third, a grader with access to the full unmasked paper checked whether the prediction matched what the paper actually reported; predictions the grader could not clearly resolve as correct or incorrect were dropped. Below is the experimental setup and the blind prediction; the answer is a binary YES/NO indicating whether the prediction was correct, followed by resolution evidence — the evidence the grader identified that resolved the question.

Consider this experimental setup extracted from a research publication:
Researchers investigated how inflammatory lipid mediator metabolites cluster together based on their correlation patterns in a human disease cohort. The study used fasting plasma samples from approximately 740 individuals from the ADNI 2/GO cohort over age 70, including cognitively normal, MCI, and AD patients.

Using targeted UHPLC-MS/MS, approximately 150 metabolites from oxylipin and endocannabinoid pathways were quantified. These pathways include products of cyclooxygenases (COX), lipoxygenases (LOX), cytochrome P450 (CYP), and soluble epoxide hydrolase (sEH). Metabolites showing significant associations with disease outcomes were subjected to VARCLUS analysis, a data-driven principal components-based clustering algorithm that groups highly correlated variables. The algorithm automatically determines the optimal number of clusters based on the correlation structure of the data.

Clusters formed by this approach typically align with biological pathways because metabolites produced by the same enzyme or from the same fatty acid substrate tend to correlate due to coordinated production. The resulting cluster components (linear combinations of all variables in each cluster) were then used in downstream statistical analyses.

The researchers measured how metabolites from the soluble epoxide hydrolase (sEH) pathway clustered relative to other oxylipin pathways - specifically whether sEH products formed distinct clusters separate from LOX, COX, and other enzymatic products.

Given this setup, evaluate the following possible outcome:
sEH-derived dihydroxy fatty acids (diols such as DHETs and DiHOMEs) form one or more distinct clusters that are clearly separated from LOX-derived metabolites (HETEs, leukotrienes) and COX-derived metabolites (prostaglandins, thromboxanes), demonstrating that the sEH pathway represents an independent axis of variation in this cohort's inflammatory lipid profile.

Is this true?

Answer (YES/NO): YES